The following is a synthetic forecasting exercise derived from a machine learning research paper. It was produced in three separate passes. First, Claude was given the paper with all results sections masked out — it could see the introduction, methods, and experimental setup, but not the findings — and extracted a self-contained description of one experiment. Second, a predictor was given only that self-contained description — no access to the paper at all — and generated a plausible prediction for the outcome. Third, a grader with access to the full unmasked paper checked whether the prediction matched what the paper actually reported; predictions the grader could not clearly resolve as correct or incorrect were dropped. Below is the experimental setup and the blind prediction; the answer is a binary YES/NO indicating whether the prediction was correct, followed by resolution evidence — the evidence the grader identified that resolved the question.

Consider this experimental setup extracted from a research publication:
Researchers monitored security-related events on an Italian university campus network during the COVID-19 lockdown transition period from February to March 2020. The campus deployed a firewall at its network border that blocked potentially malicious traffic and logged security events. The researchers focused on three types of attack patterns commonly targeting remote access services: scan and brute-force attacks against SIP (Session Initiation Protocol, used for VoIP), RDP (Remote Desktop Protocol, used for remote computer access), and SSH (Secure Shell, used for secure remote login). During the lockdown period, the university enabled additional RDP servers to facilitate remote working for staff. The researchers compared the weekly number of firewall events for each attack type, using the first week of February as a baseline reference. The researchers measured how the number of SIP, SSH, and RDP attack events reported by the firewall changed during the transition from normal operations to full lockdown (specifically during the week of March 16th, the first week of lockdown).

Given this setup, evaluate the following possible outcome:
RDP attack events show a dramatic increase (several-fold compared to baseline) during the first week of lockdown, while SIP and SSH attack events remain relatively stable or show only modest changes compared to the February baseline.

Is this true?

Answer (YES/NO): NO